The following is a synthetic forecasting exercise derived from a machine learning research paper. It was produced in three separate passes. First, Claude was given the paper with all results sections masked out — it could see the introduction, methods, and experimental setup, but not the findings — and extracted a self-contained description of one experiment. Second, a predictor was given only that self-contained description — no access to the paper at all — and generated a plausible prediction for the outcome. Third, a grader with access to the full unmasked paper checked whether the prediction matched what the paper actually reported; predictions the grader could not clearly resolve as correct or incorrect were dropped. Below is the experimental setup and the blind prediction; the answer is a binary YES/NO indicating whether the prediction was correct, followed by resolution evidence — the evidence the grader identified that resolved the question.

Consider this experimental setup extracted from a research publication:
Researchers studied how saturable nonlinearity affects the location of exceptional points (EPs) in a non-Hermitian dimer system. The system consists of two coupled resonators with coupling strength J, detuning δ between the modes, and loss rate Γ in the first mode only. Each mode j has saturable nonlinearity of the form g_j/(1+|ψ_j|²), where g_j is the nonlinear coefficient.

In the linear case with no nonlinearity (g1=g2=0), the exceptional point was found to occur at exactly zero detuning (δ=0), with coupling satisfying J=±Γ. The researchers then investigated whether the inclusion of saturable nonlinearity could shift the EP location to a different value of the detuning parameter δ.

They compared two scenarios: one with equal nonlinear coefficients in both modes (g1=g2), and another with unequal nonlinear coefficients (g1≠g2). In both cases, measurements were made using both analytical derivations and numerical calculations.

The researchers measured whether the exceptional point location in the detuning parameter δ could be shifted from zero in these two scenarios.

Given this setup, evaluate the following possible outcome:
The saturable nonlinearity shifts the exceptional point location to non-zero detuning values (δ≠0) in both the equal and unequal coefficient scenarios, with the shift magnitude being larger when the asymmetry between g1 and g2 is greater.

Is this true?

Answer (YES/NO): NO